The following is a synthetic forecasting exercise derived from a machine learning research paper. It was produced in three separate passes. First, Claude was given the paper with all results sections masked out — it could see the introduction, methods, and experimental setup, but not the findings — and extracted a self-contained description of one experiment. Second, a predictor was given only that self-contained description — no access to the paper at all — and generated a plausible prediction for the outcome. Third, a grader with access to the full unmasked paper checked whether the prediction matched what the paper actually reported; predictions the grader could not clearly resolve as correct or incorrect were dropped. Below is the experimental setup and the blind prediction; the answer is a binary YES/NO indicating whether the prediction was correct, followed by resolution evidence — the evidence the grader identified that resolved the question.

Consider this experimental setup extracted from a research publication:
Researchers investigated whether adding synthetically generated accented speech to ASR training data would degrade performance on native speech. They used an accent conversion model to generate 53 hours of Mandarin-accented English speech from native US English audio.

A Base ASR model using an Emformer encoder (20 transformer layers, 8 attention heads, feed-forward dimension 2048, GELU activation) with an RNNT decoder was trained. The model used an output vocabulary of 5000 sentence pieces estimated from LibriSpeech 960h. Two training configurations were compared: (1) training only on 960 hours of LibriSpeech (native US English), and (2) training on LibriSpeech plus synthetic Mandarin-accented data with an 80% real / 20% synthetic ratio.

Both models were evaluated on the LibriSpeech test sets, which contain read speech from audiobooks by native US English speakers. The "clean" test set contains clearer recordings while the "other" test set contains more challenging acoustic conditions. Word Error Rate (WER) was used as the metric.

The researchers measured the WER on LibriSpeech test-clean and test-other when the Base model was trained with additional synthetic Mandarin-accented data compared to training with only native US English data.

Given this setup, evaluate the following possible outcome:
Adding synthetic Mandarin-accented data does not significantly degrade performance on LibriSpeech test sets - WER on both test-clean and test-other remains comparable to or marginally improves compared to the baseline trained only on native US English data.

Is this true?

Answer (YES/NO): NO